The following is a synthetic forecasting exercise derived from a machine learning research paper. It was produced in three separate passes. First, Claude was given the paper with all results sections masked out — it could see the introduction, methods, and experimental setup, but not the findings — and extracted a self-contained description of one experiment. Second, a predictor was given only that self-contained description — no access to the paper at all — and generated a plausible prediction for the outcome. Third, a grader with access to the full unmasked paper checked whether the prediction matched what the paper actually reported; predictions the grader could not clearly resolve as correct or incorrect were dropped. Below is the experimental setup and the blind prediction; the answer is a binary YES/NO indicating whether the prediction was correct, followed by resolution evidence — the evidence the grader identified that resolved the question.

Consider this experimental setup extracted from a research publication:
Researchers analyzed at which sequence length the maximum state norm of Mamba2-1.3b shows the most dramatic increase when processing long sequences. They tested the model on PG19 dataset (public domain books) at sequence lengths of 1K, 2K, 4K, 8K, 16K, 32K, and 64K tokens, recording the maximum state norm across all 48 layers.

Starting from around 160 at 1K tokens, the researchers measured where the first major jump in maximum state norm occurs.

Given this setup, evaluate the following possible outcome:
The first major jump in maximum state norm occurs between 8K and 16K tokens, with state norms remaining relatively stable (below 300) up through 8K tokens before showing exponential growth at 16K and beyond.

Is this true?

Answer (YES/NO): NO